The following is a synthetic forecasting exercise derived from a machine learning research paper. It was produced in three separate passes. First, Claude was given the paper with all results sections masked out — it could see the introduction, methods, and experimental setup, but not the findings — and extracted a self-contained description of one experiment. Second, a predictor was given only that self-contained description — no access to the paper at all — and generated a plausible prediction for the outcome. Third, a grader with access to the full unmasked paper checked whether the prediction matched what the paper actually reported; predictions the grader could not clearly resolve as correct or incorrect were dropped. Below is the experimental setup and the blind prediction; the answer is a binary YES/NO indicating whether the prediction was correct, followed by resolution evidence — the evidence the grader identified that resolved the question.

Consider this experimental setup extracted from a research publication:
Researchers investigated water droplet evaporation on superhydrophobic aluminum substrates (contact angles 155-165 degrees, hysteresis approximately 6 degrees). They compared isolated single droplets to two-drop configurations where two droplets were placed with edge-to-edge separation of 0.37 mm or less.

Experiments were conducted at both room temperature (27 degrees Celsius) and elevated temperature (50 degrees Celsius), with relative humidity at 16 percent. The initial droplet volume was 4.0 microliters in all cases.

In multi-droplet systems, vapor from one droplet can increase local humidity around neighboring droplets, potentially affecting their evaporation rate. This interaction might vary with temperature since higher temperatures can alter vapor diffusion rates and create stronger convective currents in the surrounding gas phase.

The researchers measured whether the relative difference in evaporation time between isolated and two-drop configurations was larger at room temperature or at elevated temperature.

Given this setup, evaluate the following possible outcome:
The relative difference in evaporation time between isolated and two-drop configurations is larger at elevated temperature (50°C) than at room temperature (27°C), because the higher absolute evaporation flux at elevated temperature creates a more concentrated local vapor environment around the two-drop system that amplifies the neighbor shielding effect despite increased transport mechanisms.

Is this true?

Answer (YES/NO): NO